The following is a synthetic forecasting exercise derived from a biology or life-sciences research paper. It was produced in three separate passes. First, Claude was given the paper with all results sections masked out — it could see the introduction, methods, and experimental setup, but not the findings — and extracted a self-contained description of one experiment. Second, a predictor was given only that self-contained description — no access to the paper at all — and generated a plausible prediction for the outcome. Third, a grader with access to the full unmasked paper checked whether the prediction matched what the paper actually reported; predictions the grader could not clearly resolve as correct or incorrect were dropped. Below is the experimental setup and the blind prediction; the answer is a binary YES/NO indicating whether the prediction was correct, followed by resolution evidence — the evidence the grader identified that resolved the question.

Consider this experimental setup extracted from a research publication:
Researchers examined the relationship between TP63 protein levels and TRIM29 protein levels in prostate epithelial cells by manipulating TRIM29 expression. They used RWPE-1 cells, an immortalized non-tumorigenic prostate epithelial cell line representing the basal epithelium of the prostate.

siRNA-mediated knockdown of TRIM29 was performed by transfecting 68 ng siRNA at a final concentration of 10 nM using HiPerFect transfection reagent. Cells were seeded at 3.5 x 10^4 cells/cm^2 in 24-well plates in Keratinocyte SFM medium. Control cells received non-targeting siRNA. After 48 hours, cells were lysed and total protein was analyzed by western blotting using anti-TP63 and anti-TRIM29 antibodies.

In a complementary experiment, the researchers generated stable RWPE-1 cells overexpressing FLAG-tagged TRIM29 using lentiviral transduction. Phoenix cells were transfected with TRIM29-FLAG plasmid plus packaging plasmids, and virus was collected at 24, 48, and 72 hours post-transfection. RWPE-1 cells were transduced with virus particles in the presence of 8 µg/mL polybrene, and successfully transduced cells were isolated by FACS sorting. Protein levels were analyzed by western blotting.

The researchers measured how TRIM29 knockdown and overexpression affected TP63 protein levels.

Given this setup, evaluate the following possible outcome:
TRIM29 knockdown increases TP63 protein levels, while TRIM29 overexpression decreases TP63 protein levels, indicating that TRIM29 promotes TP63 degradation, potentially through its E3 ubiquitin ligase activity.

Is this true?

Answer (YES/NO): NO